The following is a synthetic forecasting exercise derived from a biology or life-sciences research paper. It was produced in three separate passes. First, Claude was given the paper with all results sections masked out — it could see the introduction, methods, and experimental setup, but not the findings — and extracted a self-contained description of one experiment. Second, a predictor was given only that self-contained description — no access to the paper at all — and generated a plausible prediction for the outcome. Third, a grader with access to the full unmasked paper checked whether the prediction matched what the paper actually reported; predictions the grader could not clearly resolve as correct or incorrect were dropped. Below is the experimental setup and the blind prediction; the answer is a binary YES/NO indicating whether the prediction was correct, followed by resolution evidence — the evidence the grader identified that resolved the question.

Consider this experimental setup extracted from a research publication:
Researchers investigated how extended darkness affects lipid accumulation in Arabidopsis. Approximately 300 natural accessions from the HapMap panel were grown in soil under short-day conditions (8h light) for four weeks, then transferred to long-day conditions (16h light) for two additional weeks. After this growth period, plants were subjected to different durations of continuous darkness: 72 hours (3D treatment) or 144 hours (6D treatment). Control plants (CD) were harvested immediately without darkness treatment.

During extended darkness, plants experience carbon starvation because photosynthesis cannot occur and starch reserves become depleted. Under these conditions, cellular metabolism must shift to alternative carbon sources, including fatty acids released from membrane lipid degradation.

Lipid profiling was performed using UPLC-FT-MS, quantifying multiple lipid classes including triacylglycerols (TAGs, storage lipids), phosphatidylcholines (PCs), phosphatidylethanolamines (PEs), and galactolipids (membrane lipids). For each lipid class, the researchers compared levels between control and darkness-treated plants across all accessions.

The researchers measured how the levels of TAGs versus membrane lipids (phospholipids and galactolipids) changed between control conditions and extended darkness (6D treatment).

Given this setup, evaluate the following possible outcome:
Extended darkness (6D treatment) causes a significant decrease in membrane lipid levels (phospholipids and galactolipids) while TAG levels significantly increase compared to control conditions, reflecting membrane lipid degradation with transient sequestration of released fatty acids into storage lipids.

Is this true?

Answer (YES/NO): NO